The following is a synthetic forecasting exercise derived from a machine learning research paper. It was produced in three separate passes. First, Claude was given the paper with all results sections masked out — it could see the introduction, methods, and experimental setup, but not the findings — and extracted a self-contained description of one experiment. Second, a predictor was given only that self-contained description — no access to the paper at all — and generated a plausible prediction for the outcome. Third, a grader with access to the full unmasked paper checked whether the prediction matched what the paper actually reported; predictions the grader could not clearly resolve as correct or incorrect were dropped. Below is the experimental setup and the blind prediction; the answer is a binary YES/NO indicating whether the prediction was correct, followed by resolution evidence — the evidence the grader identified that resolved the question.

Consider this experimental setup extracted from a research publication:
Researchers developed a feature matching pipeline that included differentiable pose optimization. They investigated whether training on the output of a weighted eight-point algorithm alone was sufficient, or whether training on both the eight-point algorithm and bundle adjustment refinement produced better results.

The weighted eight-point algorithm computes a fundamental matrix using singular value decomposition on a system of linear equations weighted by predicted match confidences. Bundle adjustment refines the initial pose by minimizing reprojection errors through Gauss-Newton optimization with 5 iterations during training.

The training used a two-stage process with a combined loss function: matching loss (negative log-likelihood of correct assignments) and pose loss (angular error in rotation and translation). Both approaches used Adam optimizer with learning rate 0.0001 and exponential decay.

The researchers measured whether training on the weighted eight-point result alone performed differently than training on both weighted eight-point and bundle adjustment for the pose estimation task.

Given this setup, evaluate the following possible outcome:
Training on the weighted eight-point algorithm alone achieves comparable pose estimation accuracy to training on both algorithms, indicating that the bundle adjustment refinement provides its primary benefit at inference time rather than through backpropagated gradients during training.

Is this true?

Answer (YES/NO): YES